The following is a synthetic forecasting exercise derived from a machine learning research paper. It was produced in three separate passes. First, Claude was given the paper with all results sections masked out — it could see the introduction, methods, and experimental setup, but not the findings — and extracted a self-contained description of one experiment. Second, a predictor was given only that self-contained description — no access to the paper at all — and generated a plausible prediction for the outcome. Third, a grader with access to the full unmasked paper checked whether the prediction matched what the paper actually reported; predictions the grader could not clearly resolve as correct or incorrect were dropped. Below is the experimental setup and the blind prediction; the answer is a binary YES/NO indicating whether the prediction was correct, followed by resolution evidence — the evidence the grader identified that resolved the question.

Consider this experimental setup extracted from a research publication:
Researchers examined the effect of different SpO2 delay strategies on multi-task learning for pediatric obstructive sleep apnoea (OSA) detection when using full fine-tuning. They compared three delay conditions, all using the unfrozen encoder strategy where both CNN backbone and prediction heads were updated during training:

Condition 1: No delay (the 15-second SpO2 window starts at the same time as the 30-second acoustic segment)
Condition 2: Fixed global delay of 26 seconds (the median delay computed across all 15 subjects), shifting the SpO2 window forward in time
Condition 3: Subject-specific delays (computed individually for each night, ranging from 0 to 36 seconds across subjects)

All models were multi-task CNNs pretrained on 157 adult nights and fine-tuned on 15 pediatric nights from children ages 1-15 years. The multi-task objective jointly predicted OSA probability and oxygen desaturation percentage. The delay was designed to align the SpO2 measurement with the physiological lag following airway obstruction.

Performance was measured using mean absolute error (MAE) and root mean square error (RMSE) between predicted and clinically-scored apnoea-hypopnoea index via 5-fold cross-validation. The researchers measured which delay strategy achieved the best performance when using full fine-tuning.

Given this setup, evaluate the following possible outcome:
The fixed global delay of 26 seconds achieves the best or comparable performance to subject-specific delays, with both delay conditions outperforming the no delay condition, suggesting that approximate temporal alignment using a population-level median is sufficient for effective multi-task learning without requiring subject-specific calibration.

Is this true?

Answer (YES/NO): NO